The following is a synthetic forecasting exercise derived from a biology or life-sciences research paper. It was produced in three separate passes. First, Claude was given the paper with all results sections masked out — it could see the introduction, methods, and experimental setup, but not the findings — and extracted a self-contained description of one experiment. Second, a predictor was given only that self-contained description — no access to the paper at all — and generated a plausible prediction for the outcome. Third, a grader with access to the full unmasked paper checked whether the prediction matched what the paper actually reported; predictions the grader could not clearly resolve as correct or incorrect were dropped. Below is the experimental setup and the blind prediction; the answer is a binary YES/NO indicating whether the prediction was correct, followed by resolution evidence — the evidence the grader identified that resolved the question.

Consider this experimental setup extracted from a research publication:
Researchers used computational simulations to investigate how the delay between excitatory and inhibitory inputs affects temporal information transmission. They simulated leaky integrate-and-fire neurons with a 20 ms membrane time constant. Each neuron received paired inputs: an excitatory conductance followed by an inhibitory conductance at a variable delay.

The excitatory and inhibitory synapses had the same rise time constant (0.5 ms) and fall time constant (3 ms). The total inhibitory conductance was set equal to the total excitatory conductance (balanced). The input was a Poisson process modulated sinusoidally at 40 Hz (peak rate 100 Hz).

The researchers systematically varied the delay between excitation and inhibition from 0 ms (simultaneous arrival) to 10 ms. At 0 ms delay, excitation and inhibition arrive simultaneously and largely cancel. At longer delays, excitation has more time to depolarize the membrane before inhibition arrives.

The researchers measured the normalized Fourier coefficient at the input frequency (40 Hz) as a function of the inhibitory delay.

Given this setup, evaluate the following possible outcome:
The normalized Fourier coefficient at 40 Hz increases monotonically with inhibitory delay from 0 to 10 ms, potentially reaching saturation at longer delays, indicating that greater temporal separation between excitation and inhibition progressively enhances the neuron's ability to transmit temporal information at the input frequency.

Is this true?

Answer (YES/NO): NO